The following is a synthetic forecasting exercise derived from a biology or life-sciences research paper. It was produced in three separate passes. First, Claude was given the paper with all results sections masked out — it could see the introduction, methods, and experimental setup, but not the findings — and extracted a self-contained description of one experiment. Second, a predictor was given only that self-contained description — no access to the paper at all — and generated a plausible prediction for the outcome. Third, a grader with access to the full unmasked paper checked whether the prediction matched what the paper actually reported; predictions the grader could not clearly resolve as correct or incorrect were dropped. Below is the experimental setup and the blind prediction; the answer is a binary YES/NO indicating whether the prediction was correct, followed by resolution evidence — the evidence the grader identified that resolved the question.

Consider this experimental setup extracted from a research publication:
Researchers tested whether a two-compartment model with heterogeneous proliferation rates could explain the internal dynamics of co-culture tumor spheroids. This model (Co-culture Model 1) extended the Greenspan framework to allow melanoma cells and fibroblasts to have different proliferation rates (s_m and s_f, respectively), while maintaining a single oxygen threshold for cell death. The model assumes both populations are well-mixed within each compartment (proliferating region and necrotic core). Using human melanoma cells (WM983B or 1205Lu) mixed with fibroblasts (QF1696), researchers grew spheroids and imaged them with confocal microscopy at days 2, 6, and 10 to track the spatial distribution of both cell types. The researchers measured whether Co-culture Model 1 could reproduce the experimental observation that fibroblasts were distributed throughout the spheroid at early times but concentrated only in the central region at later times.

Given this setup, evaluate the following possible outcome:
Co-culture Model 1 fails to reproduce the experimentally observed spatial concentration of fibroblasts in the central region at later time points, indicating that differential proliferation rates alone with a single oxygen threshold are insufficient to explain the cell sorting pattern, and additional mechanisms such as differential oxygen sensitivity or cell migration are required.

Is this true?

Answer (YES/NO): NO